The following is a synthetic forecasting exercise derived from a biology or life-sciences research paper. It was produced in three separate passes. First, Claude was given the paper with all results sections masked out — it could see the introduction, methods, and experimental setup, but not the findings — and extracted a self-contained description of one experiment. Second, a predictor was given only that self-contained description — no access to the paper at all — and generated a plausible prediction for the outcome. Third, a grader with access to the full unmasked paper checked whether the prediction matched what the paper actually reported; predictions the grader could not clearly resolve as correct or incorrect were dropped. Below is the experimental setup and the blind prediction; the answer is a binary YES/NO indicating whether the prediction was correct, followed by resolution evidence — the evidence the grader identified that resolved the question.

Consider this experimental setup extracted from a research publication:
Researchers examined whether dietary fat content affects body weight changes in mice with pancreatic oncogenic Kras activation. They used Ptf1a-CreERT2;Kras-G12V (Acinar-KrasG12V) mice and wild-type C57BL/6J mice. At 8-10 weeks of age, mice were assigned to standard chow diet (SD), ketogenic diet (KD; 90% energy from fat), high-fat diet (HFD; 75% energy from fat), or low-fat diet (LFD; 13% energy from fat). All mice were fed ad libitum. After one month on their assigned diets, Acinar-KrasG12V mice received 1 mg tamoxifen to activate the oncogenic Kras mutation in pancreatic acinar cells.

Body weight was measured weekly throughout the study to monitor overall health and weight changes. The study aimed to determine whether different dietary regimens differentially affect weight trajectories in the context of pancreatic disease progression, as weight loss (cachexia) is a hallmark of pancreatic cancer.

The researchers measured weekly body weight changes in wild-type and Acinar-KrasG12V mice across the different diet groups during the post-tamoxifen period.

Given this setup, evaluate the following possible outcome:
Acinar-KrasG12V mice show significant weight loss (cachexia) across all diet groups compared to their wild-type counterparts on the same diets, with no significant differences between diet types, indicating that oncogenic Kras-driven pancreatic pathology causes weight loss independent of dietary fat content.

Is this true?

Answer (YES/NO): NO